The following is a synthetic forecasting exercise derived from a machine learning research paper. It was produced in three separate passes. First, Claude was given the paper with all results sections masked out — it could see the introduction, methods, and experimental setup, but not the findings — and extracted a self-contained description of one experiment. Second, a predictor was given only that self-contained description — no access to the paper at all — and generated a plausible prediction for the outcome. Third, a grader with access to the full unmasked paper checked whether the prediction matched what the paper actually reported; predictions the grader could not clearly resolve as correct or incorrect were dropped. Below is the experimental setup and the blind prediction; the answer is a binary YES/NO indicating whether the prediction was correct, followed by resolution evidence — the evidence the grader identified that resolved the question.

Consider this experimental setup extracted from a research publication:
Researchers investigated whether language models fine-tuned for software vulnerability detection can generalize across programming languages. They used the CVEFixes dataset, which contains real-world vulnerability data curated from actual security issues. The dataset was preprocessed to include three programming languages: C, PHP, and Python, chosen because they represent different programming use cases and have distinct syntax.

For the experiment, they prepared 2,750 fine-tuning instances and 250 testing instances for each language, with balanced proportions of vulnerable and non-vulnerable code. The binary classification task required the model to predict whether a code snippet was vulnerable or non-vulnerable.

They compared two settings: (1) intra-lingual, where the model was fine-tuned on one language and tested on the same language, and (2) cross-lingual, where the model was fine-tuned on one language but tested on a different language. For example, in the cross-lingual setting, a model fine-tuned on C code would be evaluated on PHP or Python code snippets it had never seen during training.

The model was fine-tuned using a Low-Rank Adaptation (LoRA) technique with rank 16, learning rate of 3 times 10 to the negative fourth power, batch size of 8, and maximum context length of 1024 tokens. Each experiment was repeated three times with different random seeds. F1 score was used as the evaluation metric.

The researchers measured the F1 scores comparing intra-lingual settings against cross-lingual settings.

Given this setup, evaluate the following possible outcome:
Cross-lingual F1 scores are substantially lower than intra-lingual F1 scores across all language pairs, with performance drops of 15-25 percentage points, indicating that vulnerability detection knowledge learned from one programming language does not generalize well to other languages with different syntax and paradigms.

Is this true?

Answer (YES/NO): NO